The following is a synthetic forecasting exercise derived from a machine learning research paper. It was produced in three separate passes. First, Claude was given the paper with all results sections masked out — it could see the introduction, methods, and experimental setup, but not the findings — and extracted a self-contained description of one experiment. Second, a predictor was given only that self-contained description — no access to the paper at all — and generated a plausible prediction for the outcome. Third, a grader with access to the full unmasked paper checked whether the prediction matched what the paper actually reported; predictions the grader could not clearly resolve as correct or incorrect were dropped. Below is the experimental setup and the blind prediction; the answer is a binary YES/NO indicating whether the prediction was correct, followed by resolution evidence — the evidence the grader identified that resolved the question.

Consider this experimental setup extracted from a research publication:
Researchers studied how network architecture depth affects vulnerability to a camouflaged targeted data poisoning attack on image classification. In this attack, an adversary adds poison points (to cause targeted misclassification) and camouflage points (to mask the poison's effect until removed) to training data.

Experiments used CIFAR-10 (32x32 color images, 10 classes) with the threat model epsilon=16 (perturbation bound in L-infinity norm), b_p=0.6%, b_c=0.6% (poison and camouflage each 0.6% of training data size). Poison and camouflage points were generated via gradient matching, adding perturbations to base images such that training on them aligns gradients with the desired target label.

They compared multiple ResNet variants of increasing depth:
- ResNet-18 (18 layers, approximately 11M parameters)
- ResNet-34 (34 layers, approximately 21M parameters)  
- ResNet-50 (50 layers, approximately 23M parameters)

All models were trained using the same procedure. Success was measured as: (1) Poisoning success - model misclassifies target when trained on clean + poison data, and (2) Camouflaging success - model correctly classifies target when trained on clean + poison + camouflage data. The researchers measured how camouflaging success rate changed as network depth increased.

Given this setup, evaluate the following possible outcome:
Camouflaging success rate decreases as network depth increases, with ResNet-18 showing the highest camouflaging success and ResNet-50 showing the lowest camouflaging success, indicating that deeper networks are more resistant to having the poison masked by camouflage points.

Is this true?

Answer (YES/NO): YES